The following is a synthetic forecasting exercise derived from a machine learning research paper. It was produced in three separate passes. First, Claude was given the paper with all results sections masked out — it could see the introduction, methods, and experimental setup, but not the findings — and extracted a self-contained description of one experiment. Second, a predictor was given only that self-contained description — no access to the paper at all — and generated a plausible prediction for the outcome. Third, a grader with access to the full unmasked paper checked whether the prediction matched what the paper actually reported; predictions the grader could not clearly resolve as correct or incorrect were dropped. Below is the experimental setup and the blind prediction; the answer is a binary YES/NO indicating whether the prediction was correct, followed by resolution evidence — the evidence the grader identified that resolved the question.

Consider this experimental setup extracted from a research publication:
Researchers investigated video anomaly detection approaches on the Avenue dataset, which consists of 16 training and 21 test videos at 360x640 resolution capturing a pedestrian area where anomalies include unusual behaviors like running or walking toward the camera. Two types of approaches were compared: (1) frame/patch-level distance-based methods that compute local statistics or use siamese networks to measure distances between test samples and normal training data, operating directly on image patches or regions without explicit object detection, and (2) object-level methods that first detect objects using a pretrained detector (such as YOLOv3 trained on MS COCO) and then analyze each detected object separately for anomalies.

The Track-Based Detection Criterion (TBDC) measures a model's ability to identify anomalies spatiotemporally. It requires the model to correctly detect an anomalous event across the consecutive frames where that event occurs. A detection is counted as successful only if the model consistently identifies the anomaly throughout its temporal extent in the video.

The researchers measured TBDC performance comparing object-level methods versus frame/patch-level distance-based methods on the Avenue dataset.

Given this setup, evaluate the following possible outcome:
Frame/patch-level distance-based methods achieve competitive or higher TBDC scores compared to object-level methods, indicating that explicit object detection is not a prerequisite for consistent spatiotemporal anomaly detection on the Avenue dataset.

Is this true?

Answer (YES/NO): YES